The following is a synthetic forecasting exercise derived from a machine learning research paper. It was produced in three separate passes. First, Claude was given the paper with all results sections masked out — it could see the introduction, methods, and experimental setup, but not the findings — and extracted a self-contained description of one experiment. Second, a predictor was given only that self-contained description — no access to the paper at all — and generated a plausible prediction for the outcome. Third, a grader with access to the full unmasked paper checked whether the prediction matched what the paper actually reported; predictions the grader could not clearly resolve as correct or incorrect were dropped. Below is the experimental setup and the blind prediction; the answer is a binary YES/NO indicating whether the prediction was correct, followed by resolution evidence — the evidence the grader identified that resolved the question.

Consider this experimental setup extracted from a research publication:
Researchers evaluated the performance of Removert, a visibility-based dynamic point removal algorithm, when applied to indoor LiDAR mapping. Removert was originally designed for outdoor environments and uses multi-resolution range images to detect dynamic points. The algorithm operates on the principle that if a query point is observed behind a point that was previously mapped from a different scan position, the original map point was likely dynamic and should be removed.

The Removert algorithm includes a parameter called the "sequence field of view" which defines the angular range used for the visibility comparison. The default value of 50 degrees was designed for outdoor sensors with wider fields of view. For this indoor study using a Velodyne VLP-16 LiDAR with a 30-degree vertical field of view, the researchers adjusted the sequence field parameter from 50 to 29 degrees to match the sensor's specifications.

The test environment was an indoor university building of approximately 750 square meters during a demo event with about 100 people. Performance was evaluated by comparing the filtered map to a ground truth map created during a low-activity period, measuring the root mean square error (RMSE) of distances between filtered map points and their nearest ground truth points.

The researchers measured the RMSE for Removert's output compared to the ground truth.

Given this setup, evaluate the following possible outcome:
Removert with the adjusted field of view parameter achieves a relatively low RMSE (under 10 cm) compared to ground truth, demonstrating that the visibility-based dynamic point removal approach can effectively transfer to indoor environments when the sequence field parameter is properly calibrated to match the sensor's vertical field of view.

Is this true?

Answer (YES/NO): NO